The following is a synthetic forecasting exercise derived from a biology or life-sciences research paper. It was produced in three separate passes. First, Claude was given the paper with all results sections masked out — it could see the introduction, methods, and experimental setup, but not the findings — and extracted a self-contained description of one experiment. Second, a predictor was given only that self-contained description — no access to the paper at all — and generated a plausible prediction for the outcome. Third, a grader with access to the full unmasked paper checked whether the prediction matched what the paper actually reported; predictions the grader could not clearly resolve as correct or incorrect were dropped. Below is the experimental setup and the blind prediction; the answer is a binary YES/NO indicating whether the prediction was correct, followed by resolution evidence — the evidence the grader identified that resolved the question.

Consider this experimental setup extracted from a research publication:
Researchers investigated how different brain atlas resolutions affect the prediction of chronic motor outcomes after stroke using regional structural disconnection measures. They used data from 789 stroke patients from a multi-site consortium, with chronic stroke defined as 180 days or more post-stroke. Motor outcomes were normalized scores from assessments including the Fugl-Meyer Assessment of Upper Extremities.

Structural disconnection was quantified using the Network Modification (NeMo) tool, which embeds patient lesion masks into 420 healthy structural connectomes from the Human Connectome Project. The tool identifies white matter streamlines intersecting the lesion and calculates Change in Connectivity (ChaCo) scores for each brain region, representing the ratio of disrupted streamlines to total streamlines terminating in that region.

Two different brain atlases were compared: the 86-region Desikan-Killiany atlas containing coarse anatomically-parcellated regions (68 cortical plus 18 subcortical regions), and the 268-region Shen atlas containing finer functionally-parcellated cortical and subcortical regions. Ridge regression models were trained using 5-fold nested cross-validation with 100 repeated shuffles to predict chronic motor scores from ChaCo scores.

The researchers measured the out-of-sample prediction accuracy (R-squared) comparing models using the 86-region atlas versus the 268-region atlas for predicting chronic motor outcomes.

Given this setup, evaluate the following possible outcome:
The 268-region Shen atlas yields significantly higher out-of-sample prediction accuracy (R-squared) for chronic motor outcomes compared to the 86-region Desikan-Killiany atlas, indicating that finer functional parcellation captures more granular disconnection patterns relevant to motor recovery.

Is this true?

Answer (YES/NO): NO